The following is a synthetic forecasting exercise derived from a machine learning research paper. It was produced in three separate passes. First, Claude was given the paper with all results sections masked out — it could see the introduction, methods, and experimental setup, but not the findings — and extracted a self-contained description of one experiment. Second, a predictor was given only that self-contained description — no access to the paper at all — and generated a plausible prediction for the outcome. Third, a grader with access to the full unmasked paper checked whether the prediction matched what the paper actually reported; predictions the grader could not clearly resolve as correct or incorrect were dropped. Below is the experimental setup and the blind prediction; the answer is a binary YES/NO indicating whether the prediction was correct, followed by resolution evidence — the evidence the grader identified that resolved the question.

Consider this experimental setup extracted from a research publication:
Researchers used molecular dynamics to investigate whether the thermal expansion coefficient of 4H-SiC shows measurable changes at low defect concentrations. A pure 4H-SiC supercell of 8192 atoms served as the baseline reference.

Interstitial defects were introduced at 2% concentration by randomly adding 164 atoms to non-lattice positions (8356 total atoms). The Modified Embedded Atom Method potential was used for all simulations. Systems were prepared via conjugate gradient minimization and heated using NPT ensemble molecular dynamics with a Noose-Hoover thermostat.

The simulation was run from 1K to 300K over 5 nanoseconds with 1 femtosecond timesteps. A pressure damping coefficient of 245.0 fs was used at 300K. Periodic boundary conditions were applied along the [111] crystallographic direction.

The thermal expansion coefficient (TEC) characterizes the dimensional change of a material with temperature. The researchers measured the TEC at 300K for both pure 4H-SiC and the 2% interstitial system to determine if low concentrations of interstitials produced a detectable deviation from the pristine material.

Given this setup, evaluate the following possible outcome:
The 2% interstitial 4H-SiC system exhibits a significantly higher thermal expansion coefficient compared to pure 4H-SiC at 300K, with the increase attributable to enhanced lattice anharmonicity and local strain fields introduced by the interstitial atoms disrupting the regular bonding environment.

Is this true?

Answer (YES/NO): NO